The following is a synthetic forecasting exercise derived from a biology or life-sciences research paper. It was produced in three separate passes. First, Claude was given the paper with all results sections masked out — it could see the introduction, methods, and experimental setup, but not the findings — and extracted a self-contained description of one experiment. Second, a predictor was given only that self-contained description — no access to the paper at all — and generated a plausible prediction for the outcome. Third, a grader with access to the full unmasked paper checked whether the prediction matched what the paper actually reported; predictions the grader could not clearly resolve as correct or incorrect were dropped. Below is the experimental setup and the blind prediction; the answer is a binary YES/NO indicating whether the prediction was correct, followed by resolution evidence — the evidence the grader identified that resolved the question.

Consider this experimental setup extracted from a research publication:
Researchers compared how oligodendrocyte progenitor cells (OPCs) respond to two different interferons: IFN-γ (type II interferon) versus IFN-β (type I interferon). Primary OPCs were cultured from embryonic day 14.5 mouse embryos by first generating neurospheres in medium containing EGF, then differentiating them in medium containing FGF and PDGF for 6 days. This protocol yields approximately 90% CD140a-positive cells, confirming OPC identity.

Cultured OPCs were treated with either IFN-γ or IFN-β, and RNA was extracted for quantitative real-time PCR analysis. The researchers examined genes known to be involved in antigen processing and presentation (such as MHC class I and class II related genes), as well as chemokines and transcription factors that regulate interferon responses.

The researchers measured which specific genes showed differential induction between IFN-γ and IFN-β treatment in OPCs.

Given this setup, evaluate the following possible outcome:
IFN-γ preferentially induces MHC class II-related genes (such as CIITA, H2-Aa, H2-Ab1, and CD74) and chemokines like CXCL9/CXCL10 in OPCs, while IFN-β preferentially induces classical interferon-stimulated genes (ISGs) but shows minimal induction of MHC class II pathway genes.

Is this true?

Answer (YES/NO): NO